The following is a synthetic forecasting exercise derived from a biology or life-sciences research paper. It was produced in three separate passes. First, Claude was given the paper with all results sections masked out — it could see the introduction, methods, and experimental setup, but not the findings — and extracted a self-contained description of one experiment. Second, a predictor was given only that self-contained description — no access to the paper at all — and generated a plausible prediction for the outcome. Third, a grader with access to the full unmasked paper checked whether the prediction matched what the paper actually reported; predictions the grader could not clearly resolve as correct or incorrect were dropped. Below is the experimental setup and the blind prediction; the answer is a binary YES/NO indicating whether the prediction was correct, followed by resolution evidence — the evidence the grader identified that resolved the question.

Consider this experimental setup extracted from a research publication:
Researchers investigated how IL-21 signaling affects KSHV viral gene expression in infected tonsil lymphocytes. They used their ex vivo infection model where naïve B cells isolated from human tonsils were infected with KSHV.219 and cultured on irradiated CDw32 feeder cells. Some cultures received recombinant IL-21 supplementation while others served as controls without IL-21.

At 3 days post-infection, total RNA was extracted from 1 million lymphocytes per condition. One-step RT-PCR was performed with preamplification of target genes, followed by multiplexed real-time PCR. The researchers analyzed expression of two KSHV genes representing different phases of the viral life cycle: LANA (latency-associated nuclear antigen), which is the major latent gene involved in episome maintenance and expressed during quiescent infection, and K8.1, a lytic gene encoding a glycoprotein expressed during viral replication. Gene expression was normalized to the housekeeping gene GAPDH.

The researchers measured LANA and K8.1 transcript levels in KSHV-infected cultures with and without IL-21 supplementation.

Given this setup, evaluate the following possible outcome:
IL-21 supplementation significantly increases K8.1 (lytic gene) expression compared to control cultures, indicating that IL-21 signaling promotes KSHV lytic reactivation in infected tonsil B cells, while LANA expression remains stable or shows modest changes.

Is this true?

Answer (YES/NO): NO